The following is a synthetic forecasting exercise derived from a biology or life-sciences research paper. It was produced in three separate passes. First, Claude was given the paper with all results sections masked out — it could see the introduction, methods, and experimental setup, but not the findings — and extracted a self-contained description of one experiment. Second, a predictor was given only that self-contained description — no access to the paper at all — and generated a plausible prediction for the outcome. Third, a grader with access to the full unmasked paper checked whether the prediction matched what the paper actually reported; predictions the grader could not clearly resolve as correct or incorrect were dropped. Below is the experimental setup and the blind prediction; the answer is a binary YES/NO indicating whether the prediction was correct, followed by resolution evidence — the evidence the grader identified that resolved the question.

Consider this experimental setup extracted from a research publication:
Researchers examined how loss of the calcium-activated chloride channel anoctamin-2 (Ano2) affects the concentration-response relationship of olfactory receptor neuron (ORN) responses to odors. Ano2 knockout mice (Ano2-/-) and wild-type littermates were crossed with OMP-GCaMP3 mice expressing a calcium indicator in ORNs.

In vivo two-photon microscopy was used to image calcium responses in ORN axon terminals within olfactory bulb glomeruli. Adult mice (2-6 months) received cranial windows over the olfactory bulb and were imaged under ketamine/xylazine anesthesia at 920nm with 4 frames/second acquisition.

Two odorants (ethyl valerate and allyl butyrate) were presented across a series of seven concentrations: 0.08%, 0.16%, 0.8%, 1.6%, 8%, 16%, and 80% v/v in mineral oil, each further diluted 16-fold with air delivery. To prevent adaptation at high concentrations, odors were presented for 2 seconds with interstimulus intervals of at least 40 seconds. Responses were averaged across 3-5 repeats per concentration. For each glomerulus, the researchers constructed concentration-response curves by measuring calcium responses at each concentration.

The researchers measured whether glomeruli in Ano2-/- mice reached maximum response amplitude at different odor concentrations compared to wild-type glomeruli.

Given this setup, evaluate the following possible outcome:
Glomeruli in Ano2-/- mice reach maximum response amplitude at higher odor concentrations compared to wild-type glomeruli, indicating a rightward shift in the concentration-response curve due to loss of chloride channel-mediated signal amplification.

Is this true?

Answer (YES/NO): NO